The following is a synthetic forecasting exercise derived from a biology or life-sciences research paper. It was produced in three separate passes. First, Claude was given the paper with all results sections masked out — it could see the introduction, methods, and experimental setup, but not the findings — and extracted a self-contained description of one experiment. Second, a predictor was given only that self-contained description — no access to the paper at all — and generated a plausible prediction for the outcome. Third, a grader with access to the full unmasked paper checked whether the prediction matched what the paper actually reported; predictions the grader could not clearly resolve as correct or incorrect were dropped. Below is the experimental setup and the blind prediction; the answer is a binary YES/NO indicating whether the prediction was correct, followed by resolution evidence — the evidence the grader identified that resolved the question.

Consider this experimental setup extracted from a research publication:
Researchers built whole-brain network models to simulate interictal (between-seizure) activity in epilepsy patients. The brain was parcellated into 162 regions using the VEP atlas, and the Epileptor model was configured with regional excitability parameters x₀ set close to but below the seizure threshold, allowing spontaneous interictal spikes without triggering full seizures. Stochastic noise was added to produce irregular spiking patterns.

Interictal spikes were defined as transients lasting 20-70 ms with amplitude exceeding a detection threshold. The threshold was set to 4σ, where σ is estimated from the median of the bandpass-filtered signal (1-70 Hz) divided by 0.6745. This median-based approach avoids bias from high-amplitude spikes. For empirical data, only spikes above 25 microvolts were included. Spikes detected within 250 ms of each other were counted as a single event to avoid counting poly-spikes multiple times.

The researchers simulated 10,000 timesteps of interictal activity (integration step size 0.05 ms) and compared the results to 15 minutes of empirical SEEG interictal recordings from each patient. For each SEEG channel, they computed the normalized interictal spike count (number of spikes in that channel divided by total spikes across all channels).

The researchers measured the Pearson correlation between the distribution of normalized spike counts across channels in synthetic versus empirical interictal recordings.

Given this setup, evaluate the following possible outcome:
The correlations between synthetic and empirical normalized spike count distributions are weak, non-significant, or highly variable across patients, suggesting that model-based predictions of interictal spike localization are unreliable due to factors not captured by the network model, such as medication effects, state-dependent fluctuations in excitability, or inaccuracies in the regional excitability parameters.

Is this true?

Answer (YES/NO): NO